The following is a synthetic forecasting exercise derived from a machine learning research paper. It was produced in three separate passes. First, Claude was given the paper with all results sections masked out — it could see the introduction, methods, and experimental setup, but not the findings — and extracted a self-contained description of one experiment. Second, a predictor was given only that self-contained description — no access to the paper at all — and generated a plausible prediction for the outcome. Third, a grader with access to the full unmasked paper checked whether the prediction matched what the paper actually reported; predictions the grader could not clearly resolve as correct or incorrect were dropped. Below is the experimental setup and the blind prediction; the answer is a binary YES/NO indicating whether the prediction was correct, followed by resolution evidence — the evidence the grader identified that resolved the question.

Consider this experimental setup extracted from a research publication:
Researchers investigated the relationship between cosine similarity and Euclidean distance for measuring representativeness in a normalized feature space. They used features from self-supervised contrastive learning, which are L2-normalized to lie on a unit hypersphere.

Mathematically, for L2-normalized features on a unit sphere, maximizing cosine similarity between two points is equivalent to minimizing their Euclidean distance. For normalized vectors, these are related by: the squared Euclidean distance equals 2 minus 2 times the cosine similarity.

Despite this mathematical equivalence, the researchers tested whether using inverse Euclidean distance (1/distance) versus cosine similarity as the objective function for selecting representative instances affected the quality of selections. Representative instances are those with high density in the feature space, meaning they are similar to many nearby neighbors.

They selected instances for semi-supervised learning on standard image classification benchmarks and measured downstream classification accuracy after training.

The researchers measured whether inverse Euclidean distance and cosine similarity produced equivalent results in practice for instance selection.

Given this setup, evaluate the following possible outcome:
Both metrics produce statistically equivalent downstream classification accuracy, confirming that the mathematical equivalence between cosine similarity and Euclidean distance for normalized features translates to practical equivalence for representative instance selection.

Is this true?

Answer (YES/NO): NO